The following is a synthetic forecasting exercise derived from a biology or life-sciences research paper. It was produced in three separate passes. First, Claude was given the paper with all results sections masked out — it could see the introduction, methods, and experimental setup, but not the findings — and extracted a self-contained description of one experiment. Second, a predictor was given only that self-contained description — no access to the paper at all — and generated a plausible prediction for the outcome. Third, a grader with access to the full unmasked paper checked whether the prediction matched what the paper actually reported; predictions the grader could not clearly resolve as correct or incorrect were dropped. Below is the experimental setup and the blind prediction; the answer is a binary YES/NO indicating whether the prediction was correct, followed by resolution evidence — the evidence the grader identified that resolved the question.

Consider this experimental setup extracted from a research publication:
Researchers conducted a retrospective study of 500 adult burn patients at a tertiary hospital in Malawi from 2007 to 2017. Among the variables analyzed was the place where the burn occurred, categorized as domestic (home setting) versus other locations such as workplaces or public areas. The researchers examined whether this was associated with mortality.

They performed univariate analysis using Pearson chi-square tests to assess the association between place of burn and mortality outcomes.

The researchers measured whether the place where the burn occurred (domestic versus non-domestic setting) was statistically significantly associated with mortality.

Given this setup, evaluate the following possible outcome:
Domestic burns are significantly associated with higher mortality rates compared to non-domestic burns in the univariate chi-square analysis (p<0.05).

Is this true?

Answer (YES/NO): NO